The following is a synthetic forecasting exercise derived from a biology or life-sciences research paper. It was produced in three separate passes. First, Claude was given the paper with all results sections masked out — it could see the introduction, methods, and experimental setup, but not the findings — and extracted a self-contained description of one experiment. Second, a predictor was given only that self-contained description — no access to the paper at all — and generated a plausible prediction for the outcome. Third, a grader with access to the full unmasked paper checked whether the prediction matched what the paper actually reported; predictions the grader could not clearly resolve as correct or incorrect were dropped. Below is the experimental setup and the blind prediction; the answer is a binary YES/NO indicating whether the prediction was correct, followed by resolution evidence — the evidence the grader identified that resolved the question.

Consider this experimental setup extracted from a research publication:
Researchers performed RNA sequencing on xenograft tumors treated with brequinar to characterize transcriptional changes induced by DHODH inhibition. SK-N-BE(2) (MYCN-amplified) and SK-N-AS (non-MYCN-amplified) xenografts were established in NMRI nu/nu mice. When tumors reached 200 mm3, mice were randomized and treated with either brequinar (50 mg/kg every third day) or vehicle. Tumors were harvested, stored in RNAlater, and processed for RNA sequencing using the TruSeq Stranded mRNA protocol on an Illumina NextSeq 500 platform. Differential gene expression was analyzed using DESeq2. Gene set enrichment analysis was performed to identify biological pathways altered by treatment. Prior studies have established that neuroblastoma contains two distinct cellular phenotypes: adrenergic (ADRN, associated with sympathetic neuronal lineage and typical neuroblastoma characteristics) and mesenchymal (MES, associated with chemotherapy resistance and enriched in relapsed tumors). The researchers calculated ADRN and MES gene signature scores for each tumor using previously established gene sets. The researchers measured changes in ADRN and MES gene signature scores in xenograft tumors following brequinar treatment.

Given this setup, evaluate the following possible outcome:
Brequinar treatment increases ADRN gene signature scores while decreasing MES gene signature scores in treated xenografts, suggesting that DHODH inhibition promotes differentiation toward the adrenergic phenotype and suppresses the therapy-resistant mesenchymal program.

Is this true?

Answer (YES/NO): NO